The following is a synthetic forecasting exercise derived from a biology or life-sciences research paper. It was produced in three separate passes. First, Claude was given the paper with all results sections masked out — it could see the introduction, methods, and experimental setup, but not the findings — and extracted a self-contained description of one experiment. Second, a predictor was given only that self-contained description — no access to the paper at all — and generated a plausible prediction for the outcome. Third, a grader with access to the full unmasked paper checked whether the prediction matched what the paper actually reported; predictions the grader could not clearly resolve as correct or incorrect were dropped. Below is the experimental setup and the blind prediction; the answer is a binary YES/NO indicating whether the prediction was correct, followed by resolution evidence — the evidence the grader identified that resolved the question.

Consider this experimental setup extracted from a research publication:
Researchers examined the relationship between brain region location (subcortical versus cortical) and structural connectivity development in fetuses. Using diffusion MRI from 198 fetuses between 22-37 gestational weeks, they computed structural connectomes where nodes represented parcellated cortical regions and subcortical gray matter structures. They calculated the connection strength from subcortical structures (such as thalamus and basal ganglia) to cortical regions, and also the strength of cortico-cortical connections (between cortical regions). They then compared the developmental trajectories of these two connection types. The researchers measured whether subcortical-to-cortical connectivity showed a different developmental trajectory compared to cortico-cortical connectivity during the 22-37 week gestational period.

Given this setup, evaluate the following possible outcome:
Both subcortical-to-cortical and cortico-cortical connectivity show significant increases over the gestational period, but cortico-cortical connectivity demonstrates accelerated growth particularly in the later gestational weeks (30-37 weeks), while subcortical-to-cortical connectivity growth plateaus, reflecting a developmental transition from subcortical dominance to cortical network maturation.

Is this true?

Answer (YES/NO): NO